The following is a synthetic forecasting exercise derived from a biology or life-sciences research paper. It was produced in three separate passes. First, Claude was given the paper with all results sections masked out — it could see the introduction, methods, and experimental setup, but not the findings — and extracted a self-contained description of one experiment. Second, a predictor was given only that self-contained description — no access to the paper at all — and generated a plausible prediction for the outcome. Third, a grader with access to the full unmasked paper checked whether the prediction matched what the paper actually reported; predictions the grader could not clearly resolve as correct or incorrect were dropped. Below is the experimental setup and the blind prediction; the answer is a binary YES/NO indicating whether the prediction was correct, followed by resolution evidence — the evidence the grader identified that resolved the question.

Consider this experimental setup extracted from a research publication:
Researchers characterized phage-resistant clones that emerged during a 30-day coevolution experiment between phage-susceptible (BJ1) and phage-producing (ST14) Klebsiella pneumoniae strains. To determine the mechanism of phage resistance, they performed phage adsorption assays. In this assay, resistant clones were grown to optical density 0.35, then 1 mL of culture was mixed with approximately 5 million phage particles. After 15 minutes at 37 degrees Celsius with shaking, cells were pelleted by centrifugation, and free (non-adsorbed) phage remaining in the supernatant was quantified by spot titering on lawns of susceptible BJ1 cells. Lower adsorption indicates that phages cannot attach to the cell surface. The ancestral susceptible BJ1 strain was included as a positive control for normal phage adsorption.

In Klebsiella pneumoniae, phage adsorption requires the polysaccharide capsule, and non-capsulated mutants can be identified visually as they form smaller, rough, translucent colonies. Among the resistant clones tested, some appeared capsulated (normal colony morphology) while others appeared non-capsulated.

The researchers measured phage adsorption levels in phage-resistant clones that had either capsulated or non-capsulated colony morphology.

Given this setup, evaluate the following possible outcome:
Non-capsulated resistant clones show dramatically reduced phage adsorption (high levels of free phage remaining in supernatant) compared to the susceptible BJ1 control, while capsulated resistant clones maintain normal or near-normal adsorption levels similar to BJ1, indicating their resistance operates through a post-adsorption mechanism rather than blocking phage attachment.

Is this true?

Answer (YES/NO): NO